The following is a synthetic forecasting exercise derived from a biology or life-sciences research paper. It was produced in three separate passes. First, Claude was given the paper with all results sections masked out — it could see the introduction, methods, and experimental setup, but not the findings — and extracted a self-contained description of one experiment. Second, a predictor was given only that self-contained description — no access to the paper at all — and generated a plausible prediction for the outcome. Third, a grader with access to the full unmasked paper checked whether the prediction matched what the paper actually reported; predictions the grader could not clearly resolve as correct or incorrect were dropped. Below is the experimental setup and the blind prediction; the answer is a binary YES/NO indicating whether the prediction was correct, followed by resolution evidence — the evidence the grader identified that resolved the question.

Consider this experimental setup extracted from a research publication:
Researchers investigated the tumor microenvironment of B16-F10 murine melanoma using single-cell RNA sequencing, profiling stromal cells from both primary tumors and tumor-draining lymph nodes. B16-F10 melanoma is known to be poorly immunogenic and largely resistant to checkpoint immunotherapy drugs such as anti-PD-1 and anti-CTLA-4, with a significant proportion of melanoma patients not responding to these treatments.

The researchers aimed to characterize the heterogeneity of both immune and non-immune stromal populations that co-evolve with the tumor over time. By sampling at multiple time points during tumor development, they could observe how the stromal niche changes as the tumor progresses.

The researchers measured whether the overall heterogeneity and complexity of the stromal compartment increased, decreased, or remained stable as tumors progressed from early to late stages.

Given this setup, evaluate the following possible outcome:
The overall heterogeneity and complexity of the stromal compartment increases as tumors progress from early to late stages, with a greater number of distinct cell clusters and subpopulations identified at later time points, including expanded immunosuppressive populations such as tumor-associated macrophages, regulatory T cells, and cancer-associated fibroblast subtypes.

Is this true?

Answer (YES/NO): NO